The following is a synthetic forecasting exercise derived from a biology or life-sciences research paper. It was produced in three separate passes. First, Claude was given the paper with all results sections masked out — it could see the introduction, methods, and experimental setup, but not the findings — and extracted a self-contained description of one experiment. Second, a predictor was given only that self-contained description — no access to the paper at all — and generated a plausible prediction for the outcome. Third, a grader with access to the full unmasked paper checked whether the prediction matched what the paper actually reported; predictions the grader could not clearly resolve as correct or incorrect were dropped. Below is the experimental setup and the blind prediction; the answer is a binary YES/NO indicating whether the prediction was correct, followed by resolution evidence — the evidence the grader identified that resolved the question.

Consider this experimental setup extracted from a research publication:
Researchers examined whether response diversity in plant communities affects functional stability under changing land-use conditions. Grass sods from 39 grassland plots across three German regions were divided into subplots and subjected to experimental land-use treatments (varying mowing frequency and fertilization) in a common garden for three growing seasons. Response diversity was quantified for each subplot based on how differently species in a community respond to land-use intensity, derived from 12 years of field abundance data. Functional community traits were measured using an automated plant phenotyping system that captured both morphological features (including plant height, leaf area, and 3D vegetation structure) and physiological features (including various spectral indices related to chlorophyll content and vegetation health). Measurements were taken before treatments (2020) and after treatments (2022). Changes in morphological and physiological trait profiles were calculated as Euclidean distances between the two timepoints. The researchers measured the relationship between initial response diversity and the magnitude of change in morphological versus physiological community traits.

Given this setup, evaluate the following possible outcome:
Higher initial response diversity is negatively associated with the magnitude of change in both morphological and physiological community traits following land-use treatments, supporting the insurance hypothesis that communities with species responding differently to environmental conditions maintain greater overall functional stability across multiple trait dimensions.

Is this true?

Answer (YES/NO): NO